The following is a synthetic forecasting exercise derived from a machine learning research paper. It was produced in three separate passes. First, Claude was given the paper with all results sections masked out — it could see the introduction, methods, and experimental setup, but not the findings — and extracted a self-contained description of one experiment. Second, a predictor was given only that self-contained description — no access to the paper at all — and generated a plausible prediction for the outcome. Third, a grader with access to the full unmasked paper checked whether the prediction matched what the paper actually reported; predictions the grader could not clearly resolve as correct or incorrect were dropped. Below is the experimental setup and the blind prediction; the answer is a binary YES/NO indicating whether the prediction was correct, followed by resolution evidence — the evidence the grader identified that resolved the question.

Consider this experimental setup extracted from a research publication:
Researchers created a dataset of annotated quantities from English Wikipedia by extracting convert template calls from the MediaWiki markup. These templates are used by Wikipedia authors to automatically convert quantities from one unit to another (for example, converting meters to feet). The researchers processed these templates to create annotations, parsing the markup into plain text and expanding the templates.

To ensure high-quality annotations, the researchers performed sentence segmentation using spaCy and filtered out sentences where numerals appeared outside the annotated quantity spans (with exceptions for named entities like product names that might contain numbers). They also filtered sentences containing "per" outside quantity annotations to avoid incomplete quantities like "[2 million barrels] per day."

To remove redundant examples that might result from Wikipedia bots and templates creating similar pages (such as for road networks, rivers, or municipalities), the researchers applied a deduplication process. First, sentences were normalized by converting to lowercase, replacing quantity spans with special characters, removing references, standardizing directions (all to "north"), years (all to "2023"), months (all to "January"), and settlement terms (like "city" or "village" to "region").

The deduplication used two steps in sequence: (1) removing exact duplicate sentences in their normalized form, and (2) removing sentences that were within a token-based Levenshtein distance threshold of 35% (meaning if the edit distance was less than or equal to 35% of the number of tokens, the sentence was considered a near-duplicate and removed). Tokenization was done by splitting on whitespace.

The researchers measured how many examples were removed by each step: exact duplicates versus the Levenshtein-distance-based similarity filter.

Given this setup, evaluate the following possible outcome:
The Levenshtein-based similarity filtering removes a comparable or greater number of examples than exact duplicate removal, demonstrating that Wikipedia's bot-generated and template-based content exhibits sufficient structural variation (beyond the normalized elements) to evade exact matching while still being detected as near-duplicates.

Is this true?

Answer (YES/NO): YES